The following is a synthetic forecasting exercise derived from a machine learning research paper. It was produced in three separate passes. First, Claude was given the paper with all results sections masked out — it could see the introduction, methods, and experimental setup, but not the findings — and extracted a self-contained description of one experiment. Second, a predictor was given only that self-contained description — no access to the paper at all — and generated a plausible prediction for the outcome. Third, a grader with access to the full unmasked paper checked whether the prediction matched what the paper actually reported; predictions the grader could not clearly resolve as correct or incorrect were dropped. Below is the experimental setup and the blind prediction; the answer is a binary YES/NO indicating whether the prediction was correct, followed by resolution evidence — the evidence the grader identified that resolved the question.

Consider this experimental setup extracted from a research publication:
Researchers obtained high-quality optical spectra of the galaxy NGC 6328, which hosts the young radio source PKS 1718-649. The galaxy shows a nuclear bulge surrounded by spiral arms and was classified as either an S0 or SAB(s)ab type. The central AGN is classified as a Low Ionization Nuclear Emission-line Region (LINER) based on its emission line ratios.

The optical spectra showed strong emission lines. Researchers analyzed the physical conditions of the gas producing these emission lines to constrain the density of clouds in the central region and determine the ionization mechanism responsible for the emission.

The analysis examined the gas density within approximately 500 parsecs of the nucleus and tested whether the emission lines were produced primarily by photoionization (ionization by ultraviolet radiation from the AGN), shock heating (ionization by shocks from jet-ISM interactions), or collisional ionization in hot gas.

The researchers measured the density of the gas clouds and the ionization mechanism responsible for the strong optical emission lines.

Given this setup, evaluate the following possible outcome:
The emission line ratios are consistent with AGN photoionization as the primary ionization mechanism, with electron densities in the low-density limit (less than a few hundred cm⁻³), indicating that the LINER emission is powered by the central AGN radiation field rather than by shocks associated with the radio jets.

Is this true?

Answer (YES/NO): NO